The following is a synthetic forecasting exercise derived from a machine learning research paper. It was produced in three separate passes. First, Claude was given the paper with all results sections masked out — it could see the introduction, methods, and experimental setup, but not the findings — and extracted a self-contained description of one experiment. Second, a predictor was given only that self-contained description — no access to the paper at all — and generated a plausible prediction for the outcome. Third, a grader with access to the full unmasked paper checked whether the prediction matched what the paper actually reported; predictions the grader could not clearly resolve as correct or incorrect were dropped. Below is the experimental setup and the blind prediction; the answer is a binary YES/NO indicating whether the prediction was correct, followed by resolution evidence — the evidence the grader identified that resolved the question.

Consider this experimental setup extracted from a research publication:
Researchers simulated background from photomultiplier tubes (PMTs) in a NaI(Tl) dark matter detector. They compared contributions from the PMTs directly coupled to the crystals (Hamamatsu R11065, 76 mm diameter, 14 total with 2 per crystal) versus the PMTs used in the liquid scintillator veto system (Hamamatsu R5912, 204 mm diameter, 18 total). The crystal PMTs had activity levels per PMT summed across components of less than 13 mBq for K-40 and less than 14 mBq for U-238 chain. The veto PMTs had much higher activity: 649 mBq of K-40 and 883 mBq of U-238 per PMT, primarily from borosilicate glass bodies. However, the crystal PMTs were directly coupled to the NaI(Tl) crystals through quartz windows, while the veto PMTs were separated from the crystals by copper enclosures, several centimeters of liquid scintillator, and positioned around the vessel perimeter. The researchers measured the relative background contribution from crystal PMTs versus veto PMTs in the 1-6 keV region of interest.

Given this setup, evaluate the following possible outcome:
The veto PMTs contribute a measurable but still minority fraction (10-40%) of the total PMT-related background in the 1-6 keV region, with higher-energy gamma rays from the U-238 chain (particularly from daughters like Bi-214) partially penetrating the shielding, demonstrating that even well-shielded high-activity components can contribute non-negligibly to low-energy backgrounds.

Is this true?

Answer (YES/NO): NO